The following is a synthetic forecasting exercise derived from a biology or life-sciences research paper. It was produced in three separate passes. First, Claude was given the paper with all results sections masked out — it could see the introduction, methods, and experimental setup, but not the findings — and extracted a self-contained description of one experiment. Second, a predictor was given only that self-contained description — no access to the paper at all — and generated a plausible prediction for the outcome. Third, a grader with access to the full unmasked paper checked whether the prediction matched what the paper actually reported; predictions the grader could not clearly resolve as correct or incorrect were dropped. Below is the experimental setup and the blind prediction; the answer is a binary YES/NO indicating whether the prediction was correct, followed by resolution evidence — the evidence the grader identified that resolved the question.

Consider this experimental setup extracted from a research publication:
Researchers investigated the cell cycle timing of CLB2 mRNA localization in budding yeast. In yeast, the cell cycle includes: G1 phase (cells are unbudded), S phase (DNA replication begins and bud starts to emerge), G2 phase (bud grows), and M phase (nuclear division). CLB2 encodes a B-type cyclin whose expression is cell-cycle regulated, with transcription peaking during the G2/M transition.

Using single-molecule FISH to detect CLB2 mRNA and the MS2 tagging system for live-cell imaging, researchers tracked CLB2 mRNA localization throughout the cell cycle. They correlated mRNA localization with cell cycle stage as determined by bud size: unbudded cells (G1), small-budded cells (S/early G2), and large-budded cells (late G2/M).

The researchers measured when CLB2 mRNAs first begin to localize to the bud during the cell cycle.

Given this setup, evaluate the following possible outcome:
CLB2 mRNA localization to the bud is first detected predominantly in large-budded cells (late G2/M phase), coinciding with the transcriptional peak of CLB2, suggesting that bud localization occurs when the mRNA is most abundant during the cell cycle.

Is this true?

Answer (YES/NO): NO